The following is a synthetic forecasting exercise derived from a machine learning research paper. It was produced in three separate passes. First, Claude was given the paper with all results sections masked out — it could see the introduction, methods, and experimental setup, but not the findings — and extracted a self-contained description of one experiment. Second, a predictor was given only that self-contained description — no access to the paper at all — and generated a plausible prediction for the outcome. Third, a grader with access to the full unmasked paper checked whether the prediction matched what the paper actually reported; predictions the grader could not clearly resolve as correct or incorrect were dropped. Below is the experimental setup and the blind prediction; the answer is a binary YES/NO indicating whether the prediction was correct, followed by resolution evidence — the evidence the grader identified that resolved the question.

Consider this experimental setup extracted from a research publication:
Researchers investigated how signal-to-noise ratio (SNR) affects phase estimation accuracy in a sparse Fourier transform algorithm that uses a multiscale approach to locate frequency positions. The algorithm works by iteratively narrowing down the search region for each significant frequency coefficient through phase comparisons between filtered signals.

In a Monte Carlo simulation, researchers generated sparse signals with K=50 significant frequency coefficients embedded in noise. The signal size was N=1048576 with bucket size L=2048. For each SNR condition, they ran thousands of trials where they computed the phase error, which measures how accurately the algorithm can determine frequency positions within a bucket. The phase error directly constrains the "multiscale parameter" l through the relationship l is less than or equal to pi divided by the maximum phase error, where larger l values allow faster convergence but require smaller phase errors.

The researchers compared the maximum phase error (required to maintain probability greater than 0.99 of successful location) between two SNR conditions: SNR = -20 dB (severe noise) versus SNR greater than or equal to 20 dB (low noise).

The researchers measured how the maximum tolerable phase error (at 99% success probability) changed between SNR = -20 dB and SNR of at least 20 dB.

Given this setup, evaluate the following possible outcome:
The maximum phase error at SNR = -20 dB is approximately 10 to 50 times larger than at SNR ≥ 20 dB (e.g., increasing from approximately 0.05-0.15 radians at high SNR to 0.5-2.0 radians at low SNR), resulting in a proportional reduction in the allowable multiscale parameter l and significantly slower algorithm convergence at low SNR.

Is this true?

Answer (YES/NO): NO